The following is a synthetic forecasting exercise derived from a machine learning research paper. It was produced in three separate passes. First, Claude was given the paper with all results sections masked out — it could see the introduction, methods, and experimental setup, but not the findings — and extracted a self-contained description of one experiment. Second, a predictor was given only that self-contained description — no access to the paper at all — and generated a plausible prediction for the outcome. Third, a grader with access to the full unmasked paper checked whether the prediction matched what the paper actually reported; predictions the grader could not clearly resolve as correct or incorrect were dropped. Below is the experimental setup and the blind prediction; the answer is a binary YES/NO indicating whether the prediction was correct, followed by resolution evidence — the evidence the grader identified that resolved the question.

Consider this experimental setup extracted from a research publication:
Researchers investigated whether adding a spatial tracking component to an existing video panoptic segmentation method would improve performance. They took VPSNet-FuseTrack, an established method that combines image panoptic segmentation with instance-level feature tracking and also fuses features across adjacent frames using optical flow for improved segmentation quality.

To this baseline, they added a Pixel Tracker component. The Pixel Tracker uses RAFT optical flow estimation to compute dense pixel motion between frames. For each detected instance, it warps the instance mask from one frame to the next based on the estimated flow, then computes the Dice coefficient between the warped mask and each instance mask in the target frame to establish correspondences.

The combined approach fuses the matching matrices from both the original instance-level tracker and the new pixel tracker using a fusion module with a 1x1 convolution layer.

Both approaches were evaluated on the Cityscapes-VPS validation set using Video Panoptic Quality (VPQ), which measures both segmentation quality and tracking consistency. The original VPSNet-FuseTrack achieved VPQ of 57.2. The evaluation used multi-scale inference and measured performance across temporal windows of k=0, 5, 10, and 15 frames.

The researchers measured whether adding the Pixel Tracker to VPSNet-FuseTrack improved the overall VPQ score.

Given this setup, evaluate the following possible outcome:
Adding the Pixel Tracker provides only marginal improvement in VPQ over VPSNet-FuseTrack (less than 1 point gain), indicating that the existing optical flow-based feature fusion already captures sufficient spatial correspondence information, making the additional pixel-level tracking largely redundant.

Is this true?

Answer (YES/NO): YES